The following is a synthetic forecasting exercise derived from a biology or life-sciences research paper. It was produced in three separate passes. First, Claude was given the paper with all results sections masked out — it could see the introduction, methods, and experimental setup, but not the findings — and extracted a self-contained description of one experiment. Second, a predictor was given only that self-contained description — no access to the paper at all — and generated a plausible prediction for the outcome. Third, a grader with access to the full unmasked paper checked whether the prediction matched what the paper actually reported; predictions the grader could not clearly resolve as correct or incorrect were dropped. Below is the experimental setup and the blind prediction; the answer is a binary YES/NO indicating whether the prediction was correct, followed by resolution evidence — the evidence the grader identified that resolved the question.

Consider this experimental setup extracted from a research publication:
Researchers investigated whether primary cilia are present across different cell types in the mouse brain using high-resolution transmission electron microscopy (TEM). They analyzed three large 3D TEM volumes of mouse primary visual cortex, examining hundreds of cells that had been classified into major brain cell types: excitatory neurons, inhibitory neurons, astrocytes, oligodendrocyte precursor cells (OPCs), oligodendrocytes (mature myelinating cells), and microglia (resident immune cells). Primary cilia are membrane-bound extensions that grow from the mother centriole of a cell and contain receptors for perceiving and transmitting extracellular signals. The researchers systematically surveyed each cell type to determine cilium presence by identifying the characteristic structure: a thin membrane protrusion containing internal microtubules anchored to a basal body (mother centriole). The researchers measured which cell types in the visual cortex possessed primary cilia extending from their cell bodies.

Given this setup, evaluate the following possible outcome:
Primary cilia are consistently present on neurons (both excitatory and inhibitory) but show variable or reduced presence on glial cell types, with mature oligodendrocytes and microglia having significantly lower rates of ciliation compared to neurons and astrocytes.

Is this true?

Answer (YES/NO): YES